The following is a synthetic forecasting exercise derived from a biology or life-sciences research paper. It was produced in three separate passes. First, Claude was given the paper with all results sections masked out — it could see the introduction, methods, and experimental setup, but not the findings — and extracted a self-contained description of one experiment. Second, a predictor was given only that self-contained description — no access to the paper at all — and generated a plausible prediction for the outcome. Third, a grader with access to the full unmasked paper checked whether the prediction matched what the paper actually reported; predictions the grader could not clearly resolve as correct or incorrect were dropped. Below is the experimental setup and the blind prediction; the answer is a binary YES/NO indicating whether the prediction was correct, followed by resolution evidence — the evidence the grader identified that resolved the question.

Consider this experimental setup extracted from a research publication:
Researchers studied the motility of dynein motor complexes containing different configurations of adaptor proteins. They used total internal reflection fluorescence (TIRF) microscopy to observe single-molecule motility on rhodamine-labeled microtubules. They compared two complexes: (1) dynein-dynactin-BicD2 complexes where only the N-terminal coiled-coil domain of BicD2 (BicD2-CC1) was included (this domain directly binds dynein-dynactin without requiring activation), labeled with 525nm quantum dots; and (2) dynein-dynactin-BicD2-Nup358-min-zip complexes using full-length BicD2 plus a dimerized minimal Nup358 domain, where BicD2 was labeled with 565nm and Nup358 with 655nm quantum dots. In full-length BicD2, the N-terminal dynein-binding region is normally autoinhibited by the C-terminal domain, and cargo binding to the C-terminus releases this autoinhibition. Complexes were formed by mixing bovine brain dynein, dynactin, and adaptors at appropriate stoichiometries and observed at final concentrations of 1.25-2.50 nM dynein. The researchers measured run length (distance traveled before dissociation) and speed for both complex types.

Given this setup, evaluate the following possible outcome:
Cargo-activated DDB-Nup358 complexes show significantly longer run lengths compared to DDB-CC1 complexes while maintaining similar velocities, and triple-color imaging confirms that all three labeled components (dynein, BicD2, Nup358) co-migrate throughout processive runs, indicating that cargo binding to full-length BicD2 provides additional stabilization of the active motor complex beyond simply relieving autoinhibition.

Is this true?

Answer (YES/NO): NO